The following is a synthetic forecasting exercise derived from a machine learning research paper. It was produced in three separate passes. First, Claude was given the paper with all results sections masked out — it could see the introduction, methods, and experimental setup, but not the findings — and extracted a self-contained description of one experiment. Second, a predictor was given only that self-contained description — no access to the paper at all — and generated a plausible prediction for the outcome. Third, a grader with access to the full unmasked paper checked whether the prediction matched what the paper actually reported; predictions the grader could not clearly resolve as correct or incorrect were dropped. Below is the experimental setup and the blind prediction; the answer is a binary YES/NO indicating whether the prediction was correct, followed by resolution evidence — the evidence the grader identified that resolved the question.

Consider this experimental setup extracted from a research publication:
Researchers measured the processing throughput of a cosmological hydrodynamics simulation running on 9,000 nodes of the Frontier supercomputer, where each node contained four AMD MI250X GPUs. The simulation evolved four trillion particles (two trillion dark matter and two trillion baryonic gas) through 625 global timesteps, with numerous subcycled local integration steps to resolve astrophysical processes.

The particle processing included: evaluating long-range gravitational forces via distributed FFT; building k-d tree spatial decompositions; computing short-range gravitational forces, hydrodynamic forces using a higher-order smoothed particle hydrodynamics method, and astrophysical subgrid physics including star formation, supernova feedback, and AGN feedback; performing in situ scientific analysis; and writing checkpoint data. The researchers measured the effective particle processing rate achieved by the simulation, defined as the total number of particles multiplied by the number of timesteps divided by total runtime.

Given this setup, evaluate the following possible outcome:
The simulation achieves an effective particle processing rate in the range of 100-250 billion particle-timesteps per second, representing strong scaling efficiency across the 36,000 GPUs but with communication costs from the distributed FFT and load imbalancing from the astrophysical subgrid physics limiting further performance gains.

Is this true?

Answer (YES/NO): NO